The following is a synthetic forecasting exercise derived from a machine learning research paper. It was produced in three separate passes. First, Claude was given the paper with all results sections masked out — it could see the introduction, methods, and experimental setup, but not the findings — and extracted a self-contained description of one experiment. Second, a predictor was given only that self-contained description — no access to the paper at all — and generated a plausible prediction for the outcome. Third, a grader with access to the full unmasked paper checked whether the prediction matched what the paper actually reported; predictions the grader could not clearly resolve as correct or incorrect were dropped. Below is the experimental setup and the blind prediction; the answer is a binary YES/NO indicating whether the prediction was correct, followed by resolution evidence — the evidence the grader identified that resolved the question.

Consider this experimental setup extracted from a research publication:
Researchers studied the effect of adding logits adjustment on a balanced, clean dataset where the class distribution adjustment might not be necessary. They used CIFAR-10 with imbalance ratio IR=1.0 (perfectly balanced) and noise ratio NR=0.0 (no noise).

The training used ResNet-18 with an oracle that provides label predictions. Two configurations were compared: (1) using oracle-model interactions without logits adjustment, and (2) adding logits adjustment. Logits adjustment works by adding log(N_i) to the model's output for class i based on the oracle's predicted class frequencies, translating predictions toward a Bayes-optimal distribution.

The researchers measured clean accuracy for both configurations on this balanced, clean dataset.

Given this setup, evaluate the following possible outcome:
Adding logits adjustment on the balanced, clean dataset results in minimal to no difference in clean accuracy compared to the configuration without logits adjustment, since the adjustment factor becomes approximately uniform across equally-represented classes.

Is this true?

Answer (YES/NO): YES